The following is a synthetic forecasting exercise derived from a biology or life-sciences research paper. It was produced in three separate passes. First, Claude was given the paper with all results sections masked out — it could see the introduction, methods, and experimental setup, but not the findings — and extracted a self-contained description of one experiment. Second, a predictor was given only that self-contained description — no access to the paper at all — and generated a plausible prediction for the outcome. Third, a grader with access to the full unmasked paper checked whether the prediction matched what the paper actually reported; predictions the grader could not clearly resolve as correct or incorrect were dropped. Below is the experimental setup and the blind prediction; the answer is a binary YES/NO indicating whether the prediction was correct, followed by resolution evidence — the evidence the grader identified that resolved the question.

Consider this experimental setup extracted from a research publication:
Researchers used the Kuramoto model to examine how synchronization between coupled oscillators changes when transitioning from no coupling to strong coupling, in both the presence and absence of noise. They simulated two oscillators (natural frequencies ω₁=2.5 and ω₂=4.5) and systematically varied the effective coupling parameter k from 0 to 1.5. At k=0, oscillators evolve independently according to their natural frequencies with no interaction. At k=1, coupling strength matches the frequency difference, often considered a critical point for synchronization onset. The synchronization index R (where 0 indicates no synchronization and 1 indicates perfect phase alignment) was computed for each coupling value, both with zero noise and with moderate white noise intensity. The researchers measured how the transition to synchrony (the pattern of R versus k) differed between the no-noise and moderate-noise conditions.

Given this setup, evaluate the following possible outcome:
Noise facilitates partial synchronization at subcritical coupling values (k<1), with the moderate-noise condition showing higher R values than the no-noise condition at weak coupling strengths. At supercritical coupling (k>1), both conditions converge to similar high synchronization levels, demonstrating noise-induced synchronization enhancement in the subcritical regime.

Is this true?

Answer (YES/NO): NO